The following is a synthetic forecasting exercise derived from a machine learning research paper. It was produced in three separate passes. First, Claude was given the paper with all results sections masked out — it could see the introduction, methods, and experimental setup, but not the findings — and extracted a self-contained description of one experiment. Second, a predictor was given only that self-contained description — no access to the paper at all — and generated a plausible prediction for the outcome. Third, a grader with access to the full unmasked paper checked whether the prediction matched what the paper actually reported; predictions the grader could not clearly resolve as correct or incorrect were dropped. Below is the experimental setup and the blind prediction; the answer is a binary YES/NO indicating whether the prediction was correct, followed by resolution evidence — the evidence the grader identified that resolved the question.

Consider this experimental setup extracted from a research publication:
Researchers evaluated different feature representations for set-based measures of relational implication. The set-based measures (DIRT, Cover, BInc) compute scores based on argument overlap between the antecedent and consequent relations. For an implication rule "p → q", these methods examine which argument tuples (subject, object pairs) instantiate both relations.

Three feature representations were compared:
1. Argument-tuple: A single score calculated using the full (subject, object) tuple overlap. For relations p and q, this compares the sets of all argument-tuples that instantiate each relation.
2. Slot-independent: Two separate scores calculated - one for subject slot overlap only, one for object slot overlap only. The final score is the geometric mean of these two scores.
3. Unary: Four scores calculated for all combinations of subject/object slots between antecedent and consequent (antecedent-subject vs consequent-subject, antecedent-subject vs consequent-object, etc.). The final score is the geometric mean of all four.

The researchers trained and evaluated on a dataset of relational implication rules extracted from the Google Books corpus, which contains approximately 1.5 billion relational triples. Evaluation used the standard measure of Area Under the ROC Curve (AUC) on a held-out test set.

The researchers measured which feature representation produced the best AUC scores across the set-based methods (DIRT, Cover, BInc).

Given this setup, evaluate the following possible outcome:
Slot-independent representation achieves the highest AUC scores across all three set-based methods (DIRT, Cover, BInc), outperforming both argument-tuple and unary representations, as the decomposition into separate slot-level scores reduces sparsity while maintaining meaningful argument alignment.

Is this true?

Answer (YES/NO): NO